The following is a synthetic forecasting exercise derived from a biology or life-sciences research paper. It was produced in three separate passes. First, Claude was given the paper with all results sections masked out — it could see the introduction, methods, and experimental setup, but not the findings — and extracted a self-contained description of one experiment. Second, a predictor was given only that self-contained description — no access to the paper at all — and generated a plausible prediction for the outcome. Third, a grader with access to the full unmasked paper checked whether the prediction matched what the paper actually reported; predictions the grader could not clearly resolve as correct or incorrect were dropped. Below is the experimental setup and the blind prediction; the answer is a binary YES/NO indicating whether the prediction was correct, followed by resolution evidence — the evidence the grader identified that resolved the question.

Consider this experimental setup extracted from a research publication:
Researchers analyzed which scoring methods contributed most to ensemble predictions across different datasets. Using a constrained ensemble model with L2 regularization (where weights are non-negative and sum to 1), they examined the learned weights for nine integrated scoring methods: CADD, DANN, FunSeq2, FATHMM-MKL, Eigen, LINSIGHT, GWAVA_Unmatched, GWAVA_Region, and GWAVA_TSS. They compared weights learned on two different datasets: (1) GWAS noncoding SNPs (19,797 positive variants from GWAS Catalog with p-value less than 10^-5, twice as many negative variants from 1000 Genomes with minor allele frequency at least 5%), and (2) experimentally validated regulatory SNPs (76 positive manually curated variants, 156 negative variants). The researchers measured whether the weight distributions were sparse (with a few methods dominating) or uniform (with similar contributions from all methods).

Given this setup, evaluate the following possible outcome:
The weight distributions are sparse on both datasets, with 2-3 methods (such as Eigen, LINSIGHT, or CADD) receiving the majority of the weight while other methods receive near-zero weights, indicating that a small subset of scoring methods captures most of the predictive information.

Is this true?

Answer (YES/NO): NO